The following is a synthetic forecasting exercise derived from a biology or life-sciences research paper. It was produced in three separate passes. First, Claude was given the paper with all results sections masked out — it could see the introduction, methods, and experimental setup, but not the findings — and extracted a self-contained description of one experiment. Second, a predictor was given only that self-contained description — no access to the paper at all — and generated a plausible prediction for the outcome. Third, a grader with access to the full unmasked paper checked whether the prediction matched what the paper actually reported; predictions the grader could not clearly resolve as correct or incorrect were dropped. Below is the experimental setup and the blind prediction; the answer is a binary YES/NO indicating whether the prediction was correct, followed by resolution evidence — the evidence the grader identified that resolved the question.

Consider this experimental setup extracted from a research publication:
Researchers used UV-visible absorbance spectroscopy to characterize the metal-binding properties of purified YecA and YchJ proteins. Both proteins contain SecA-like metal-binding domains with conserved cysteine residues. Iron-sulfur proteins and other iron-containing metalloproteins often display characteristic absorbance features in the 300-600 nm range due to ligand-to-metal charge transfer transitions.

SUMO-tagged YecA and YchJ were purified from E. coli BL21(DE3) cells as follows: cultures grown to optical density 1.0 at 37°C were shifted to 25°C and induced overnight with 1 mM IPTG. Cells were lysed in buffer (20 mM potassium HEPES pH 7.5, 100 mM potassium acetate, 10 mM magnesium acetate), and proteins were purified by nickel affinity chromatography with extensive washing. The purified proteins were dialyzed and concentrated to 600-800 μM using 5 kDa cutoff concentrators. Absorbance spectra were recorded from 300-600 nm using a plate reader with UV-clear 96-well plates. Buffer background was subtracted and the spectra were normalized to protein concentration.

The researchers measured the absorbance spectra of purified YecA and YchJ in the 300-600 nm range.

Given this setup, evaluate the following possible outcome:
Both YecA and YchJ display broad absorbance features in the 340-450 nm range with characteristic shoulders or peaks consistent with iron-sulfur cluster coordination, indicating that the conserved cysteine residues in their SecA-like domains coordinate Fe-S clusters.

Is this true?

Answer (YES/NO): NO